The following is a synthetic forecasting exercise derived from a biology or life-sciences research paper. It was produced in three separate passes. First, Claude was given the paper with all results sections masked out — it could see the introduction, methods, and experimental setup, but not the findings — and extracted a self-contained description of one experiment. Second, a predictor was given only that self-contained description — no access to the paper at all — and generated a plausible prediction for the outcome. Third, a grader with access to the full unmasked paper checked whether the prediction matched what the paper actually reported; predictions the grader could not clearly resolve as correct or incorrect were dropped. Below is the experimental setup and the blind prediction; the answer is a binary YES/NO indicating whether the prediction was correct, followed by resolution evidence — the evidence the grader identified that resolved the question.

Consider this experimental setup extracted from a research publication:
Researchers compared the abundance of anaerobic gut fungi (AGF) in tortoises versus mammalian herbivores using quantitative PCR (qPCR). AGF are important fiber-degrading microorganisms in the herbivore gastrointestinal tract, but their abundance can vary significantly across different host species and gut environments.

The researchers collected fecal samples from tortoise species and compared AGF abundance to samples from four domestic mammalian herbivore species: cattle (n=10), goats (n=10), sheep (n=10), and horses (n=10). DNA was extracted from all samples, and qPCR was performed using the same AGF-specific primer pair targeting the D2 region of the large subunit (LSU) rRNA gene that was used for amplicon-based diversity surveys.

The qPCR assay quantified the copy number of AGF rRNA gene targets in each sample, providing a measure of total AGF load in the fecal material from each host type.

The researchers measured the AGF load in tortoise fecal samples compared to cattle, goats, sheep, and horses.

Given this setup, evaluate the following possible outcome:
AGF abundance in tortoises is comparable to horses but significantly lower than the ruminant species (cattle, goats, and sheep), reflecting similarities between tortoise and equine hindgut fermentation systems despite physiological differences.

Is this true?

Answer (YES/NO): NO